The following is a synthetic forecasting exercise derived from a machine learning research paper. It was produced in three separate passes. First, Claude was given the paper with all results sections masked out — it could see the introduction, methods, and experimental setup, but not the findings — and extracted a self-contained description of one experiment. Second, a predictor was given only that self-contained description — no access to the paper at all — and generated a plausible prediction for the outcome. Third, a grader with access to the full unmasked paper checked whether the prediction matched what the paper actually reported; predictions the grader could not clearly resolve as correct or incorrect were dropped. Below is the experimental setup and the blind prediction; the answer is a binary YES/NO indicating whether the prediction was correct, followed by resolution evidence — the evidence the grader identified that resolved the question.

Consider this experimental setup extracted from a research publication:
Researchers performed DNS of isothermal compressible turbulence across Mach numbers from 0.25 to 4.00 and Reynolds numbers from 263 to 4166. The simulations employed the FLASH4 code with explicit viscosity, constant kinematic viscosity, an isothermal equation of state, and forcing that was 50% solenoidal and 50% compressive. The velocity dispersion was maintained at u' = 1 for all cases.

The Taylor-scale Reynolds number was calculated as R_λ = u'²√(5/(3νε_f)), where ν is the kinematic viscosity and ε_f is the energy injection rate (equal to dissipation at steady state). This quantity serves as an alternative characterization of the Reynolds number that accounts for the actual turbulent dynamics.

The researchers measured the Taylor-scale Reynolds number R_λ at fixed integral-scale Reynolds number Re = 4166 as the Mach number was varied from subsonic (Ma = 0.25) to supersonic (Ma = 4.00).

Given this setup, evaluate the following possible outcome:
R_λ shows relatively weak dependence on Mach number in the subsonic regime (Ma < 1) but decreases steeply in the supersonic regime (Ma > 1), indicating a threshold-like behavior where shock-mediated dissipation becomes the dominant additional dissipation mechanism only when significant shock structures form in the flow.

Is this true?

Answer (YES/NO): NO